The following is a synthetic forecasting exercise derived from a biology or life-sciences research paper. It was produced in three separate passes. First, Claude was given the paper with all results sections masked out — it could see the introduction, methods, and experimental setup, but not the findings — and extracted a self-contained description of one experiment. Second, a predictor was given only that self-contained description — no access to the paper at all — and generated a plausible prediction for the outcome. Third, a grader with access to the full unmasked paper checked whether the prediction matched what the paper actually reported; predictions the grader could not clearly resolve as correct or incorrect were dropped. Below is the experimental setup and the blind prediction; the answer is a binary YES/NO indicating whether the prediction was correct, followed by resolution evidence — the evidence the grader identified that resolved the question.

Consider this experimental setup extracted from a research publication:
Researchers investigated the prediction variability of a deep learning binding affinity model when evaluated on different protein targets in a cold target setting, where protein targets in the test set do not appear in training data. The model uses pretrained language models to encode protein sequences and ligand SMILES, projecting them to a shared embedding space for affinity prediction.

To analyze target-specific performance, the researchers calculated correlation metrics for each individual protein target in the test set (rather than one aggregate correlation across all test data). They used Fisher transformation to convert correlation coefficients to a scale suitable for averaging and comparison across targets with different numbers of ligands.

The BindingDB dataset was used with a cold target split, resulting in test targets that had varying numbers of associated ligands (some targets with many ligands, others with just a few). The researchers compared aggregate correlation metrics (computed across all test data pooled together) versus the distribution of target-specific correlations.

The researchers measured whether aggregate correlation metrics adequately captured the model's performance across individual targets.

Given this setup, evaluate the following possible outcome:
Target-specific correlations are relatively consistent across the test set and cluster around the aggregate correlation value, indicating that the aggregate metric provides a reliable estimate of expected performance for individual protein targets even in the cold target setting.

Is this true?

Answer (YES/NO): NO